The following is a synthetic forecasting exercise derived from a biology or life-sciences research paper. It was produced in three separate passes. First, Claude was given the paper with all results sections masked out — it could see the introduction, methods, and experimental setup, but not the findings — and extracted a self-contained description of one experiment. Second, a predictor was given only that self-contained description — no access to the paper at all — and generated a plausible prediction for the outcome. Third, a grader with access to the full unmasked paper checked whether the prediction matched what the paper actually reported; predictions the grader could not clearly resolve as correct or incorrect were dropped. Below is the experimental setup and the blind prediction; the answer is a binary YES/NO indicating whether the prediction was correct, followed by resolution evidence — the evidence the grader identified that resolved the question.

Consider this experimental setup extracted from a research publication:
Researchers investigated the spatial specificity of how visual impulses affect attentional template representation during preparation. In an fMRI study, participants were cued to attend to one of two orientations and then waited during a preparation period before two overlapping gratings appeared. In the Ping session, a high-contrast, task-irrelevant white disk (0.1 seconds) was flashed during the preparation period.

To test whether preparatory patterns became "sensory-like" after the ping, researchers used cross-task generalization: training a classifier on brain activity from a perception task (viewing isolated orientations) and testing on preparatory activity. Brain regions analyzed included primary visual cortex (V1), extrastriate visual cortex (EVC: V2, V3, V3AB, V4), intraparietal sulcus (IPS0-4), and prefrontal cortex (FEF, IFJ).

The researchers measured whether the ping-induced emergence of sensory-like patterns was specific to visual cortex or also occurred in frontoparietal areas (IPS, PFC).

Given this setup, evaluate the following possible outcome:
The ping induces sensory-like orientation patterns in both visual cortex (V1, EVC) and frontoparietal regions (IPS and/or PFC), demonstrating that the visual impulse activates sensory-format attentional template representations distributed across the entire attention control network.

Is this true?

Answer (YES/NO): NO